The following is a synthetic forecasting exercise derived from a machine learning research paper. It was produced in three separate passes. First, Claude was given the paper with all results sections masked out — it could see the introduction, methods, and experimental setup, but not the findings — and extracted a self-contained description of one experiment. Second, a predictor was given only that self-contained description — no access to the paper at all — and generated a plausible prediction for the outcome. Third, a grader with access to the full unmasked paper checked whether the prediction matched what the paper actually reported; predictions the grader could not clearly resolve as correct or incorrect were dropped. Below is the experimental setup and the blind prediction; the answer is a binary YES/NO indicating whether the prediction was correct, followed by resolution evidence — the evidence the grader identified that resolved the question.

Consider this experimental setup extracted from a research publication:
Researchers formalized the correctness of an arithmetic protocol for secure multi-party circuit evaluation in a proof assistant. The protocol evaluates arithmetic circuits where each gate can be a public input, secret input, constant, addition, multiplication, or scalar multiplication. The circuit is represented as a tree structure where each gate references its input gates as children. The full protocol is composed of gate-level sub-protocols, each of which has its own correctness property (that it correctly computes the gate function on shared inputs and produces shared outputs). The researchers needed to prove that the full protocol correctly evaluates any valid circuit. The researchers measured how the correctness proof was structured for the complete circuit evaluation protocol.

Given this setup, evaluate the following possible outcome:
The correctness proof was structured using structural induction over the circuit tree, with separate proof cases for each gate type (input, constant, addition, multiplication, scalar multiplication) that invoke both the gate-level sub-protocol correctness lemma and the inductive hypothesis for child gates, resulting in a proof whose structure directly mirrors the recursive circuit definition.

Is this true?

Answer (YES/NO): YES